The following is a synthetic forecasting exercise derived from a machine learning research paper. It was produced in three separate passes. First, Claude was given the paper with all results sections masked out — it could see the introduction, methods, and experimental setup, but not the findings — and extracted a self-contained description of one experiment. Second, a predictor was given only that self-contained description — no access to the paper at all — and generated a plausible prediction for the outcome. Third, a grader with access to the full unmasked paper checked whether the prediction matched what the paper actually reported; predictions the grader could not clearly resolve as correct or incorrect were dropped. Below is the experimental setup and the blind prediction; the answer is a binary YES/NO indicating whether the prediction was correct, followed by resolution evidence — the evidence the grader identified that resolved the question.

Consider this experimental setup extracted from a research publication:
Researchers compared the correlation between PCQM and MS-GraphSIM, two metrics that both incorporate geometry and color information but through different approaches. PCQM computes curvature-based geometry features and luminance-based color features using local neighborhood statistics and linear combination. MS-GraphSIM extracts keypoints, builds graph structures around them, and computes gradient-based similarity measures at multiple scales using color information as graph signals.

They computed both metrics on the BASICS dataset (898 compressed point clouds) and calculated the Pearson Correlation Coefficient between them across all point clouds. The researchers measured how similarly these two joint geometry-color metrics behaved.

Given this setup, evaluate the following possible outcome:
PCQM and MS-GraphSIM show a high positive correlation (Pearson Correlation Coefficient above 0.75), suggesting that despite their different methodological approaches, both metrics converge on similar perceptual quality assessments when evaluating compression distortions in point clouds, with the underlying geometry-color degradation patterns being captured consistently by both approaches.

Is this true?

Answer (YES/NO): YES